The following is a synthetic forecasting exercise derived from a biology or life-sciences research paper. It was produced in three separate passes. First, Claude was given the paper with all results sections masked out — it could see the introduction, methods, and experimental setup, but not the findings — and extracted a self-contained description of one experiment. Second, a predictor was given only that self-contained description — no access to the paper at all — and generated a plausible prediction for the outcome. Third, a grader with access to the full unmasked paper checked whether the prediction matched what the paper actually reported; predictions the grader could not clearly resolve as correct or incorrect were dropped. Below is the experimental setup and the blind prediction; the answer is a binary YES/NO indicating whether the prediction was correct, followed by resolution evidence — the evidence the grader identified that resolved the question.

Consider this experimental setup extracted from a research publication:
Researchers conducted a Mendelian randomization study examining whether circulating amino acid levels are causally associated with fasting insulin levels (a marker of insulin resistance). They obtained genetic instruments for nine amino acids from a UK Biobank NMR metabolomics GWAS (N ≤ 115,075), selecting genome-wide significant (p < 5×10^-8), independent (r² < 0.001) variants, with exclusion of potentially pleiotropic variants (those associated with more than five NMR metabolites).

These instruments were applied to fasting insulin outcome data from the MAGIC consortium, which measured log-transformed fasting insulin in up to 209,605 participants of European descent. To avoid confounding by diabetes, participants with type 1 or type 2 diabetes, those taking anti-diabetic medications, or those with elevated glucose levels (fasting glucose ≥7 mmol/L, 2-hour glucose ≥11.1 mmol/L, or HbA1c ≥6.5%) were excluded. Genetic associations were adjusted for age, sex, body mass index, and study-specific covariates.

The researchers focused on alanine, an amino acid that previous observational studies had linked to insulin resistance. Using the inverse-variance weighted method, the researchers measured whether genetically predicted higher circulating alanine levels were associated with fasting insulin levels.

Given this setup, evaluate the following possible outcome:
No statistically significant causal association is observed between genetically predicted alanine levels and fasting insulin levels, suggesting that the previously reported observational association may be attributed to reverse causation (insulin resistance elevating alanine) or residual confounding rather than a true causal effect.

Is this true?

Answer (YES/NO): NO